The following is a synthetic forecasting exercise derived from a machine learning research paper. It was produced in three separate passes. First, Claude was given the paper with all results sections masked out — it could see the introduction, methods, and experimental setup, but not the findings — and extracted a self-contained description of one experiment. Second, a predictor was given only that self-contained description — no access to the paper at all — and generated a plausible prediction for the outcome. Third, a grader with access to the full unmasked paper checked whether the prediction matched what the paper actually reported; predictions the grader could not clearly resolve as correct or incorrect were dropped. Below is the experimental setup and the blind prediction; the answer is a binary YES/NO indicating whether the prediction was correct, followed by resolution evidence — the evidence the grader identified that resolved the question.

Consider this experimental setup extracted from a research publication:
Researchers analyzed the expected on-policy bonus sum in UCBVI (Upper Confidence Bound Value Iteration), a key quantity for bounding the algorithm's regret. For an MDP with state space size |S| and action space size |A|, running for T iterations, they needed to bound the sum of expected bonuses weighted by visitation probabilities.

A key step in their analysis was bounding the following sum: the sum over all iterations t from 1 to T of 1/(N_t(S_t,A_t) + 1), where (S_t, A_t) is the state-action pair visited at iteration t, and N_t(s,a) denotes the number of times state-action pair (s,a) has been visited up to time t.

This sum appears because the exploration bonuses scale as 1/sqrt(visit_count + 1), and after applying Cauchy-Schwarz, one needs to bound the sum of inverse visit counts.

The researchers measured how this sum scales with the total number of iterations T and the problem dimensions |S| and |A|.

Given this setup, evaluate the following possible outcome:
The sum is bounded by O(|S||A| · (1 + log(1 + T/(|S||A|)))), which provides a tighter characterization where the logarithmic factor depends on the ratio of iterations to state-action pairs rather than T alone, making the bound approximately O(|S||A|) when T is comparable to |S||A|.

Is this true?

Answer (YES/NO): NO